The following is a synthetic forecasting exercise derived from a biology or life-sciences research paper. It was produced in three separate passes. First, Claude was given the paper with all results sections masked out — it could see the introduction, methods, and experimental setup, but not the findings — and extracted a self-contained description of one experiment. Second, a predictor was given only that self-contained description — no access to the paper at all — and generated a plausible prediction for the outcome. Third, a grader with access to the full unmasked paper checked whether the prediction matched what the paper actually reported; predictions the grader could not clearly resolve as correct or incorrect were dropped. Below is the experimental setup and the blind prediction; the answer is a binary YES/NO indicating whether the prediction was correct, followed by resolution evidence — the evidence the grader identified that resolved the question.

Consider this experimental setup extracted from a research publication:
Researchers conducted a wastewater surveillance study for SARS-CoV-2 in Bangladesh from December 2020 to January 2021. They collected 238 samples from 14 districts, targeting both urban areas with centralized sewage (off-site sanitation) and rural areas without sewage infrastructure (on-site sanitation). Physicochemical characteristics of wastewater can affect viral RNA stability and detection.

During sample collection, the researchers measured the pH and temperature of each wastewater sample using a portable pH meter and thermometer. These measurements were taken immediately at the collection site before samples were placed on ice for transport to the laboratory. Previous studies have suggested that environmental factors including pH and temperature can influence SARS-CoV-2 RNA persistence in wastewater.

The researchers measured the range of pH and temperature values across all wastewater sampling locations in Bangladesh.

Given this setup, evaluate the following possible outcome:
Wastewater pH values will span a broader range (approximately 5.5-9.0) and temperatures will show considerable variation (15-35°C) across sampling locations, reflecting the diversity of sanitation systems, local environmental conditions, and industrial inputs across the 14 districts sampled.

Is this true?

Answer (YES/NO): NO